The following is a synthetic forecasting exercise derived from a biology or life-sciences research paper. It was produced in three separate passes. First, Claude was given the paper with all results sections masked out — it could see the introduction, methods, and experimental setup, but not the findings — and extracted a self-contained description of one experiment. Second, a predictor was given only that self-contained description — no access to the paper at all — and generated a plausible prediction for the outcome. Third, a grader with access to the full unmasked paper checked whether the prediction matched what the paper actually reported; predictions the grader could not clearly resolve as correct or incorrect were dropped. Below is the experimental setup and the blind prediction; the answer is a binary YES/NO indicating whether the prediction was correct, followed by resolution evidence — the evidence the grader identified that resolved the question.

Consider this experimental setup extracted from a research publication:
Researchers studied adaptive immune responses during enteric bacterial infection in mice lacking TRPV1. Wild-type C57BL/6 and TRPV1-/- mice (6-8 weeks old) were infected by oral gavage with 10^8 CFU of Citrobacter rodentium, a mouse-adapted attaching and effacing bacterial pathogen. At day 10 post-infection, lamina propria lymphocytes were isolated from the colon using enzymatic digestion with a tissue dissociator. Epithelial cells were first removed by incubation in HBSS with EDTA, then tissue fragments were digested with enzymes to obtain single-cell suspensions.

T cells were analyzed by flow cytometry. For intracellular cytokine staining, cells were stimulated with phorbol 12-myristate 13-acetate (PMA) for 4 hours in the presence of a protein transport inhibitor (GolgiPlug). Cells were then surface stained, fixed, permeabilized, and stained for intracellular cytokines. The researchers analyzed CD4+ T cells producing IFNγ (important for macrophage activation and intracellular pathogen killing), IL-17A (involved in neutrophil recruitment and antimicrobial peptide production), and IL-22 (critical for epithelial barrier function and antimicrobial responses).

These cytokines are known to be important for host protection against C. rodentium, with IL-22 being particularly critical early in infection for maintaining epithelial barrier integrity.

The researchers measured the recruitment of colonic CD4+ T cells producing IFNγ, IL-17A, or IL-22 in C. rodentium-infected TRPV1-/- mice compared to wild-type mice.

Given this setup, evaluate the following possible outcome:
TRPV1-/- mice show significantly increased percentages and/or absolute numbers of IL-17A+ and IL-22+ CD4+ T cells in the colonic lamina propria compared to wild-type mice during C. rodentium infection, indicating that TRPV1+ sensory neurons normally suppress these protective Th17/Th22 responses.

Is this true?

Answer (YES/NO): NO